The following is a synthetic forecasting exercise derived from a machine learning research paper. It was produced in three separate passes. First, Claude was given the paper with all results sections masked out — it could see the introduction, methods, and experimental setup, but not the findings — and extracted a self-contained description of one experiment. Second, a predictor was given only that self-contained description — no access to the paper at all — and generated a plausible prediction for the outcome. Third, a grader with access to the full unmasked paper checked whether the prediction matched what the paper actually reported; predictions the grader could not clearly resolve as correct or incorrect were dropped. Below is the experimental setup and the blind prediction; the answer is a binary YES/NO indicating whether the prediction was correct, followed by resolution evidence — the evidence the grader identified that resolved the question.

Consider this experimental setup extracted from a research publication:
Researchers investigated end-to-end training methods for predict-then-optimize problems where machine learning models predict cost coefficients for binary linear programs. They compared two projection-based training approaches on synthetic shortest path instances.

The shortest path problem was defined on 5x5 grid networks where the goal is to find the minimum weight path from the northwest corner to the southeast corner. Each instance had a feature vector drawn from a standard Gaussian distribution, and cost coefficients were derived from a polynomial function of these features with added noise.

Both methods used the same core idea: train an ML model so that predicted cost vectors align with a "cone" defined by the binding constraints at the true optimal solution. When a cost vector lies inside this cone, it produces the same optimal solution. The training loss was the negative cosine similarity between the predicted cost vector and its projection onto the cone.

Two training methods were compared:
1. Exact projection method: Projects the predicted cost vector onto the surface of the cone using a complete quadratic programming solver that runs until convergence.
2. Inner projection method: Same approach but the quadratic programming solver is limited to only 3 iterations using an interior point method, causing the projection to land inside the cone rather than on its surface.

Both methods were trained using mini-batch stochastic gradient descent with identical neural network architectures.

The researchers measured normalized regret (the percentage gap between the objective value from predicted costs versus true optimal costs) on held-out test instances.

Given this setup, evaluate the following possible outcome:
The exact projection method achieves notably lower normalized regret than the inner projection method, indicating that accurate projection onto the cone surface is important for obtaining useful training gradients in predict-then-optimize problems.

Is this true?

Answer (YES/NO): NO